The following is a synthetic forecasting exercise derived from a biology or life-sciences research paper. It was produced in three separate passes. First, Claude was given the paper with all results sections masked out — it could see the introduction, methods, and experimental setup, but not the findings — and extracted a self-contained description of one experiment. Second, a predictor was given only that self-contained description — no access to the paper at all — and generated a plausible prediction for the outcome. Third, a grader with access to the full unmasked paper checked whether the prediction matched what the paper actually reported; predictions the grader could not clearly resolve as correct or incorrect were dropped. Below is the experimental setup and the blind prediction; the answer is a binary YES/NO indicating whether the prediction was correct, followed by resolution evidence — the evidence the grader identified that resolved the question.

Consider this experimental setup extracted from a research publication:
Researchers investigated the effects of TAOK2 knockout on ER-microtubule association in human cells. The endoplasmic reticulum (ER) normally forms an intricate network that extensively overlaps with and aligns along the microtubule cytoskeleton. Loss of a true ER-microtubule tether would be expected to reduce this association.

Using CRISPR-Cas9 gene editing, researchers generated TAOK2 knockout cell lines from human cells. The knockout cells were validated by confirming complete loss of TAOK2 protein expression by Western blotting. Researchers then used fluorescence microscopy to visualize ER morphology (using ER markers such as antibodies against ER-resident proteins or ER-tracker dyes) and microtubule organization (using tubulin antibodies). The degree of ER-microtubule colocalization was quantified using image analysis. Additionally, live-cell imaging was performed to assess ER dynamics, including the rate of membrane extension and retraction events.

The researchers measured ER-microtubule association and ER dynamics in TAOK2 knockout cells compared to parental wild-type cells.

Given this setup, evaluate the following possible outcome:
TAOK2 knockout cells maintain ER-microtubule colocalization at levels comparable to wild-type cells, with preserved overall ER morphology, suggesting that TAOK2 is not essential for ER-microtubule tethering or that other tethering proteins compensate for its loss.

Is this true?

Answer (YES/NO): NO